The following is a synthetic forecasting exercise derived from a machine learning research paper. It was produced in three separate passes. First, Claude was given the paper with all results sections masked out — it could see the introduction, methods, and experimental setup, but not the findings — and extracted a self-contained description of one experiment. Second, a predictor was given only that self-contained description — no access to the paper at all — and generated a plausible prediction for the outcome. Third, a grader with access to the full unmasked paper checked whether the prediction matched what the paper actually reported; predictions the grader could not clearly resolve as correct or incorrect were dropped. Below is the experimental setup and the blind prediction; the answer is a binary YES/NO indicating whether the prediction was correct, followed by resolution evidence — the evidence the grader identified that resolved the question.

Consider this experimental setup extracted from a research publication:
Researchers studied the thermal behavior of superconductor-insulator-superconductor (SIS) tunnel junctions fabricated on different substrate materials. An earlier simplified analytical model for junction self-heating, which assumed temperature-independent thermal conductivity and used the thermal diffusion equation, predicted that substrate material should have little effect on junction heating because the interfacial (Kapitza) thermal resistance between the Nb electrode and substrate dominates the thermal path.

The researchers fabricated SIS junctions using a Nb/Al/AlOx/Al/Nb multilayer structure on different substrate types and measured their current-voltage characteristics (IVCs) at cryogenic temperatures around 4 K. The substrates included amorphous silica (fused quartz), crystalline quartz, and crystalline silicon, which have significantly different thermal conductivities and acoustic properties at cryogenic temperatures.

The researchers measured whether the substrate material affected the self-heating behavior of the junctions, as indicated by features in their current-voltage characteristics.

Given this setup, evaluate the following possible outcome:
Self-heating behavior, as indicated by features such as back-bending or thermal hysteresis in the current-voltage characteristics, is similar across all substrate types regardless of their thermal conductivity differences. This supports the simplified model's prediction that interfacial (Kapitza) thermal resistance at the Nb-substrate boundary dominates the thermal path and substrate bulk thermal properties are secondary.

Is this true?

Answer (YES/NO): NO